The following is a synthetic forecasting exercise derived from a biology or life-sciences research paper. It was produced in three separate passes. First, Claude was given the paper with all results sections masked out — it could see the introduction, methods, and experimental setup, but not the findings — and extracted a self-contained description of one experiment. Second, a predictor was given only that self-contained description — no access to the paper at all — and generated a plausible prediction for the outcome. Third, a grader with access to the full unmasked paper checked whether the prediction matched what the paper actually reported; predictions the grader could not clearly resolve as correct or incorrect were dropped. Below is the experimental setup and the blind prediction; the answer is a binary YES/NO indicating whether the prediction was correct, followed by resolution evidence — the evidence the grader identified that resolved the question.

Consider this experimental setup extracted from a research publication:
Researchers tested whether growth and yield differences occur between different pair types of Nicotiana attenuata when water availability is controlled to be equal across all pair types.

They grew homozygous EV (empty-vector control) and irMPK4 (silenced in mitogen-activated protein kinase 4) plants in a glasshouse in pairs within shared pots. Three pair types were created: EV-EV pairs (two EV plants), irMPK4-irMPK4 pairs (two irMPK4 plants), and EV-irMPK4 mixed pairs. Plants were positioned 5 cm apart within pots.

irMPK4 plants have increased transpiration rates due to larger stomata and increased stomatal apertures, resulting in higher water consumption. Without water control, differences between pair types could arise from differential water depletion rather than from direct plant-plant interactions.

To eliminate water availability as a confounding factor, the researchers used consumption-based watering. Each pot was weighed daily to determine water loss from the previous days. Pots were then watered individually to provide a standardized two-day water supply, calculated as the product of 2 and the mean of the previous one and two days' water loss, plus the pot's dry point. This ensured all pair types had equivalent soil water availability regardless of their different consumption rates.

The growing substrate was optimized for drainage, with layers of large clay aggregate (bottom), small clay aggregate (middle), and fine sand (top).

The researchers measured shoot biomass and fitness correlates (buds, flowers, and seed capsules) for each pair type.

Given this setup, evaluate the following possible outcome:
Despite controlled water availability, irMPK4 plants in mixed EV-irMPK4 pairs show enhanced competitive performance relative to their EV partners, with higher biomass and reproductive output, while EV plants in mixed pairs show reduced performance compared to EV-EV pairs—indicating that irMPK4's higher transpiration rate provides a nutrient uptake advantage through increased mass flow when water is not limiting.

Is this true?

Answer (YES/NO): NO